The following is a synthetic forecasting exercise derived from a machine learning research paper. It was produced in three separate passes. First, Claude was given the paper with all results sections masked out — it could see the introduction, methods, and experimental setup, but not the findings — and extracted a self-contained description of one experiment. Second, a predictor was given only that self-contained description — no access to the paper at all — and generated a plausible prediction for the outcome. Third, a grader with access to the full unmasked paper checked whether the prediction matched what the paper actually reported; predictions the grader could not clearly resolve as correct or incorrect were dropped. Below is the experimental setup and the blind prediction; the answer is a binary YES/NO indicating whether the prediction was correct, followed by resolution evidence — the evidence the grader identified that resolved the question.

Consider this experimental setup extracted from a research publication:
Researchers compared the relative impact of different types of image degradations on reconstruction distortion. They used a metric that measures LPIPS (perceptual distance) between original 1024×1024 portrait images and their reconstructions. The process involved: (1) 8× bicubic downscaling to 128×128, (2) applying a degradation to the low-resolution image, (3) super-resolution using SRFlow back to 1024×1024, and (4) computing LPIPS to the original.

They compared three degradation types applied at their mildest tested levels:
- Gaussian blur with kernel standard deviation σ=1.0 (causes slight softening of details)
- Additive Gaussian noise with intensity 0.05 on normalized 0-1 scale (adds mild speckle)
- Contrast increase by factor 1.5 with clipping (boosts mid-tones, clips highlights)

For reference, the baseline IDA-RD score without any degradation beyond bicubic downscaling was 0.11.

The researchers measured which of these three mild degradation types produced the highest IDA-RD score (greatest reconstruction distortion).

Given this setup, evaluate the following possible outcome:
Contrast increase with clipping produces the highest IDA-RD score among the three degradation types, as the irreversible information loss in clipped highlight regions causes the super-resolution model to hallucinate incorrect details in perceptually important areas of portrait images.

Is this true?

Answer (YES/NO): NO